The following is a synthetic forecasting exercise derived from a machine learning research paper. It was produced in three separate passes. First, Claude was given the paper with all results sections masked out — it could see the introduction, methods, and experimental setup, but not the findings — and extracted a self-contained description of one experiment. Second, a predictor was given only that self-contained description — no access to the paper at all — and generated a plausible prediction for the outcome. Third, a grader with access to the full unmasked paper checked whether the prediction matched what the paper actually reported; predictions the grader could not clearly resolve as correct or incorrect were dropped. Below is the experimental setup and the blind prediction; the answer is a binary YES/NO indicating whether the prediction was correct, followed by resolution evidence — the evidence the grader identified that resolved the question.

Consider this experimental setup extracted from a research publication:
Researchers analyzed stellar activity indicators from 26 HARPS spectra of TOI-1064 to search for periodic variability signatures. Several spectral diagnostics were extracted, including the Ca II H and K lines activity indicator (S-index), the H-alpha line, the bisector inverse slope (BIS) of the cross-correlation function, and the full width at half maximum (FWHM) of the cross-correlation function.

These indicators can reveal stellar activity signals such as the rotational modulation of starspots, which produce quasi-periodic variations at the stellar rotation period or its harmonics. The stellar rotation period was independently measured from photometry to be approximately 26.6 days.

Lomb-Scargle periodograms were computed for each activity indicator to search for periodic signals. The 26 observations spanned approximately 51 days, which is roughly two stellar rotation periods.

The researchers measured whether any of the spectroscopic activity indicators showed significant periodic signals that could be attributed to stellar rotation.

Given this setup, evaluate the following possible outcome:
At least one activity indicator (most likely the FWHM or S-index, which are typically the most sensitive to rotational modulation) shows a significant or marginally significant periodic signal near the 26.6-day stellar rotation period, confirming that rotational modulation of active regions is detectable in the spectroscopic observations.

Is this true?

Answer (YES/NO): NO